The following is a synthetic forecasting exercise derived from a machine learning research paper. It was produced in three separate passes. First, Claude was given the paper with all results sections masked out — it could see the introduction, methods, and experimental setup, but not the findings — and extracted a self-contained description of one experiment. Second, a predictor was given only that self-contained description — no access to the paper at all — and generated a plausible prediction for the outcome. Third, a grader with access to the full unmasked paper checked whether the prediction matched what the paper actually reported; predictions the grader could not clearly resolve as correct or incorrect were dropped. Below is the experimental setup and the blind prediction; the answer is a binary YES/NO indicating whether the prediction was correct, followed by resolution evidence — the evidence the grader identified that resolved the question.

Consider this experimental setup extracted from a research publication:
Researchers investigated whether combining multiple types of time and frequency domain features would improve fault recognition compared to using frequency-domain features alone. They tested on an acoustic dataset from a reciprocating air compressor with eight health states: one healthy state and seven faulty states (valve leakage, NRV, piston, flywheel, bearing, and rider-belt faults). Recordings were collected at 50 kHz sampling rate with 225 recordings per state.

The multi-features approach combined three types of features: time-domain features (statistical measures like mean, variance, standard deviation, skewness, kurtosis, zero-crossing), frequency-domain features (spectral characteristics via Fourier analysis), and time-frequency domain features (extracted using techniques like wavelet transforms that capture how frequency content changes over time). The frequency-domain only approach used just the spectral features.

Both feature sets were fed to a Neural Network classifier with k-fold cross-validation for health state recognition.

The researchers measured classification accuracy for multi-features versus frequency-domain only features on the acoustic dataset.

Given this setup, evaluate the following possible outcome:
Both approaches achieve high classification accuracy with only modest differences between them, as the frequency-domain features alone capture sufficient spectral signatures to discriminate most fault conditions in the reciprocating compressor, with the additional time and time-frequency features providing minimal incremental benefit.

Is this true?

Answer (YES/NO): NO